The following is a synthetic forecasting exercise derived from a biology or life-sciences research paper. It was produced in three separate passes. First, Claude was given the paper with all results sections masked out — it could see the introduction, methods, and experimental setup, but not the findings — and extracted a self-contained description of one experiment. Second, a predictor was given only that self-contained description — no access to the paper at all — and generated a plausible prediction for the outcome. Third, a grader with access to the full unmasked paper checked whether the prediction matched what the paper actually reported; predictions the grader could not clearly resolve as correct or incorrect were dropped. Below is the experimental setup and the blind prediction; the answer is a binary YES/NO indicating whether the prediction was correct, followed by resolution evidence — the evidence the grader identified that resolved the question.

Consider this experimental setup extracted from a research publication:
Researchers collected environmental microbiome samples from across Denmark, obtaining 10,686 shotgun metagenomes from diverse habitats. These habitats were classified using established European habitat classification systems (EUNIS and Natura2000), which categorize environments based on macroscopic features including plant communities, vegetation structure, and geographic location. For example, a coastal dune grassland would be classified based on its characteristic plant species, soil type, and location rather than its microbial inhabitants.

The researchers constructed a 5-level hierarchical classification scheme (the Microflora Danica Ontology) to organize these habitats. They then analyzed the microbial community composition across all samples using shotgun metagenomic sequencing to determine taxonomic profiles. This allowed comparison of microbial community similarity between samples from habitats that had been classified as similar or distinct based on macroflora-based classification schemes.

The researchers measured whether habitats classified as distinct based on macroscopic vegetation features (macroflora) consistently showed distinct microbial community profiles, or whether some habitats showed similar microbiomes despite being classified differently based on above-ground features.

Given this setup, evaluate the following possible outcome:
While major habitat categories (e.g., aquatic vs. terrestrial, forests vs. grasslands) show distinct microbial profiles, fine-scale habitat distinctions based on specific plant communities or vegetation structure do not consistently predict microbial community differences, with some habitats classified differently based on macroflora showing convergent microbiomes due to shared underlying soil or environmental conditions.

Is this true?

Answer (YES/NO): NO